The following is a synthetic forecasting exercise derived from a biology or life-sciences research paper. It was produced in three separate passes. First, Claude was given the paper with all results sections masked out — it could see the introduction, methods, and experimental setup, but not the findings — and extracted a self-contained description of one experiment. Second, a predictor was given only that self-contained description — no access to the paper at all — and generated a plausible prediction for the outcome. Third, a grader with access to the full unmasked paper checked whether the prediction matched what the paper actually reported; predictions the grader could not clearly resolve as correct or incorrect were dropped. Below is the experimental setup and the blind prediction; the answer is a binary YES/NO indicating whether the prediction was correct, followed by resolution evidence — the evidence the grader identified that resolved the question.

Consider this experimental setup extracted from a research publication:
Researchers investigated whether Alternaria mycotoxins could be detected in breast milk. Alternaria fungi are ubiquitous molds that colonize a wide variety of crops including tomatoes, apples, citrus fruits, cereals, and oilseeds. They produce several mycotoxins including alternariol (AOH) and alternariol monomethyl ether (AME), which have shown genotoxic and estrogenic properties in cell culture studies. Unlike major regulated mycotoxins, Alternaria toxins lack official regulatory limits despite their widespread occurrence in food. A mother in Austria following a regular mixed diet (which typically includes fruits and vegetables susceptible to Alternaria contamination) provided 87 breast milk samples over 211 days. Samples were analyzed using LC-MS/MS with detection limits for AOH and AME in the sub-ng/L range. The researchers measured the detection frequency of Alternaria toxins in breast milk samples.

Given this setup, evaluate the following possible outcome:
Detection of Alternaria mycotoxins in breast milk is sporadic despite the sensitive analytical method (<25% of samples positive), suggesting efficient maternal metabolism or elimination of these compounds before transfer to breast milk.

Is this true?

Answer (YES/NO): NO